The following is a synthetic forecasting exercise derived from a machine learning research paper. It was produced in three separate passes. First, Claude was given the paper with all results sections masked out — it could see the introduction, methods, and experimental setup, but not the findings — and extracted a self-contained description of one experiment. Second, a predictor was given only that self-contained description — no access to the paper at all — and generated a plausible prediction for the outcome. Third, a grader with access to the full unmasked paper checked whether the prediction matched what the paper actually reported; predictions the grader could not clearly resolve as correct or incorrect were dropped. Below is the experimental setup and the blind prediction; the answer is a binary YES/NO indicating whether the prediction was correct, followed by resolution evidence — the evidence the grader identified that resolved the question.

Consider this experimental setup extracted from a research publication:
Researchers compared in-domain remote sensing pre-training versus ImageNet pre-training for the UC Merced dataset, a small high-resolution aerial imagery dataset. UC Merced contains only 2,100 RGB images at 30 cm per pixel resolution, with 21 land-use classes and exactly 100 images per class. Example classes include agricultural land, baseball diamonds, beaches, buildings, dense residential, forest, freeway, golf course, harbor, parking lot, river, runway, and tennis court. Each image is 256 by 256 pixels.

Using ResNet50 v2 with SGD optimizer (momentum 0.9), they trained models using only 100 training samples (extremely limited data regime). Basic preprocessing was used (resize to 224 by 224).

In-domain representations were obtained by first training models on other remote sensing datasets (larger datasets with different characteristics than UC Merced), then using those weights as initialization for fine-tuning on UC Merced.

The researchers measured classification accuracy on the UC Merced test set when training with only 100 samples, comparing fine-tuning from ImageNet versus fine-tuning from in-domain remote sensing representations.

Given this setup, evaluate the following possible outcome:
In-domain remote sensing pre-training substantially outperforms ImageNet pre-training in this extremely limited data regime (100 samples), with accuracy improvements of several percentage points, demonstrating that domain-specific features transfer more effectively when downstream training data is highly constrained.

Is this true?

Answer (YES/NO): YES